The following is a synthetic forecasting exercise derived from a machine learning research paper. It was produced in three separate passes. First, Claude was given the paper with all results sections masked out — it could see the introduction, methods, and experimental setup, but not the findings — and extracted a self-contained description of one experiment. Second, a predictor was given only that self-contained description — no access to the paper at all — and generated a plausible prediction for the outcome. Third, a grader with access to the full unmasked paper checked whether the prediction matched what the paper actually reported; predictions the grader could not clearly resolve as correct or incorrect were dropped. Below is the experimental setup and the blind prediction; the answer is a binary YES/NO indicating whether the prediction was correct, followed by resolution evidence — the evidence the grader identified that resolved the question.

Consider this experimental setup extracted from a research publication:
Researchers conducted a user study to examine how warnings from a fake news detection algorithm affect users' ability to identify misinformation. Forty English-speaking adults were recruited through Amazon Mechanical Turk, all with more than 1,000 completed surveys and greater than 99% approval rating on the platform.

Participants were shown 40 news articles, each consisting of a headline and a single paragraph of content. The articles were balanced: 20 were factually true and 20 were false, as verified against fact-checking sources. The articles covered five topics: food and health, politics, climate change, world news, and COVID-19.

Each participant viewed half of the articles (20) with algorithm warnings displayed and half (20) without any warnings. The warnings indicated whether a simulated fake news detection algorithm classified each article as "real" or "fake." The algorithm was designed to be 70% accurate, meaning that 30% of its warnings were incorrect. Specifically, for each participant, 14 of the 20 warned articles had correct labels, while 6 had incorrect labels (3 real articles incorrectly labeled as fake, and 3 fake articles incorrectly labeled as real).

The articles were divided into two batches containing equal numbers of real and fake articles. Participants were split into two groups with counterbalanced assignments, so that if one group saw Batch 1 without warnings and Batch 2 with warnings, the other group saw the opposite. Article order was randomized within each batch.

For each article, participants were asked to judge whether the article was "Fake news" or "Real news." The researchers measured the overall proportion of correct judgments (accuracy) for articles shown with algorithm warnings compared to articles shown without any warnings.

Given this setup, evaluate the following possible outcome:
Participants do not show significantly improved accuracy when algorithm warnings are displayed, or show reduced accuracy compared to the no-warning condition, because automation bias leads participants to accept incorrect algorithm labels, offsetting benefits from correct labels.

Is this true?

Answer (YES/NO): NO